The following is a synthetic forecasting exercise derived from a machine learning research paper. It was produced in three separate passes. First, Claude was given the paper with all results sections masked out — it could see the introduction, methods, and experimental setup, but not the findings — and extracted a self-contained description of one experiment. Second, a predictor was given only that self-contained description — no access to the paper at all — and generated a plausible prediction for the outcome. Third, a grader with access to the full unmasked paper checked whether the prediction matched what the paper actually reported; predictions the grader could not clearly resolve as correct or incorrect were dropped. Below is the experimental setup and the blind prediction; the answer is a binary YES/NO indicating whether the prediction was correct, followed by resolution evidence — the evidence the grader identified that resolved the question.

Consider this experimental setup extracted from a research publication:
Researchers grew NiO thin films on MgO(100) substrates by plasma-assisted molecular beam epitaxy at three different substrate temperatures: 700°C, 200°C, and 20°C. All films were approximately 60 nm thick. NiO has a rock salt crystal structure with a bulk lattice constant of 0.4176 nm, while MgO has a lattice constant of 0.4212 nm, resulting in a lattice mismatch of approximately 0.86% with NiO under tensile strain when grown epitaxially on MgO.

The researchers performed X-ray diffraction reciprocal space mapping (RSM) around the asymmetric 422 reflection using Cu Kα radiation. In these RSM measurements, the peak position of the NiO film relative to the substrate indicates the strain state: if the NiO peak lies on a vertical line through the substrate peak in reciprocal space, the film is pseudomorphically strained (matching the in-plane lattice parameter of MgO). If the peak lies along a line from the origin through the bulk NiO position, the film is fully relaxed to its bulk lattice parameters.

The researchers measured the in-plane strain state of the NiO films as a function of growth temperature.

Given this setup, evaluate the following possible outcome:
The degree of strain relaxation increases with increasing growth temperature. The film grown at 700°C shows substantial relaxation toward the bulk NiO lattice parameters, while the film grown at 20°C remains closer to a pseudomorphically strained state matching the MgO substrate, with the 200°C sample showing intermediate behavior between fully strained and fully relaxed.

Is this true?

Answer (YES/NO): YES